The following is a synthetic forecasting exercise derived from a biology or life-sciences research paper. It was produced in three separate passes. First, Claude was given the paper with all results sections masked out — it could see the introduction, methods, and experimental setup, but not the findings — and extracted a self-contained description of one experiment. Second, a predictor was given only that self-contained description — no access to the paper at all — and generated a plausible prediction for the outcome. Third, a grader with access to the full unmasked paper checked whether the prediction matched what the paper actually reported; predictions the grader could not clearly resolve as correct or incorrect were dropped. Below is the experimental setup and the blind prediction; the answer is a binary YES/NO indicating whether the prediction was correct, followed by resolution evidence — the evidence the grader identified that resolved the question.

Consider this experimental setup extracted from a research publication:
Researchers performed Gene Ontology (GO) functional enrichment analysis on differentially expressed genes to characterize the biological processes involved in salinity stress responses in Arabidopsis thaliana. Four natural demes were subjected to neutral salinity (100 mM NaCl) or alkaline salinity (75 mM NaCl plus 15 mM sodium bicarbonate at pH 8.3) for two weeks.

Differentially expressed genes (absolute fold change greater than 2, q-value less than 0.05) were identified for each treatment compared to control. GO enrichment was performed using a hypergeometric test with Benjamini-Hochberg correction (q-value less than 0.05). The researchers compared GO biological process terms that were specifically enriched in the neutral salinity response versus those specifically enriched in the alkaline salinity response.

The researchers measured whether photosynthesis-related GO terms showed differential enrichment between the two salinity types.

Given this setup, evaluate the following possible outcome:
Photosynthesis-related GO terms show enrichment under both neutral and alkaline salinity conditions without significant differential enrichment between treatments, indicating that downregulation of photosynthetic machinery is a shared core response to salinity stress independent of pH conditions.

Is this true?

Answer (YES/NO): YES